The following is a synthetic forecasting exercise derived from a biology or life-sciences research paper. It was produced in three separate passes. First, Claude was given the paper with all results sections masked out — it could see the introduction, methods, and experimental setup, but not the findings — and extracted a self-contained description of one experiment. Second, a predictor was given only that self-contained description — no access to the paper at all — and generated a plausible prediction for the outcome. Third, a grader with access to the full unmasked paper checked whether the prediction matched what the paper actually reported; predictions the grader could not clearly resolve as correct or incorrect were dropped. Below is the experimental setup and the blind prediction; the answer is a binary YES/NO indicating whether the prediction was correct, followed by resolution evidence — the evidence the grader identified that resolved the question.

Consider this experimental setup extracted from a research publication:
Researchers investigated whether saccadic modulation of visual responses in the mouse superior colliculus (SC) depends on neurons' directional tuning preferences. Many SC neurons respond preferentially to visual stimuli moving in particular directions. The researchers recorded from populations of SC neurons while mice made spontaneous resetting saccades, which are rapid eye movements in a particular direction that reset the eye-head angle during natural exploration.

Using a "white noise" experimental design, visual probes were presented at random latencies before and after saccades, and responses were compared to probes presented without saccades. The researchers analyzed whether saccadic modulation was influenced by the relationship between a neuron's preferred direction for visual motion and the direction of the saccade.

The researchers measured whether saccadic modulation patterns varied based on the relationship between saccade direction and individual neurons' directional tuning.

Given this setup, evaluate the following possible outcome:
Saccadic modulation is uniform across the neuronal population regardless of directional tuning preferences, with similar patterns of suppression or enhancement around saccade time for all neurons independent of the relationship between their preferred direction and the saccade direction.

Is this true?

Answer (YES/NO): YES